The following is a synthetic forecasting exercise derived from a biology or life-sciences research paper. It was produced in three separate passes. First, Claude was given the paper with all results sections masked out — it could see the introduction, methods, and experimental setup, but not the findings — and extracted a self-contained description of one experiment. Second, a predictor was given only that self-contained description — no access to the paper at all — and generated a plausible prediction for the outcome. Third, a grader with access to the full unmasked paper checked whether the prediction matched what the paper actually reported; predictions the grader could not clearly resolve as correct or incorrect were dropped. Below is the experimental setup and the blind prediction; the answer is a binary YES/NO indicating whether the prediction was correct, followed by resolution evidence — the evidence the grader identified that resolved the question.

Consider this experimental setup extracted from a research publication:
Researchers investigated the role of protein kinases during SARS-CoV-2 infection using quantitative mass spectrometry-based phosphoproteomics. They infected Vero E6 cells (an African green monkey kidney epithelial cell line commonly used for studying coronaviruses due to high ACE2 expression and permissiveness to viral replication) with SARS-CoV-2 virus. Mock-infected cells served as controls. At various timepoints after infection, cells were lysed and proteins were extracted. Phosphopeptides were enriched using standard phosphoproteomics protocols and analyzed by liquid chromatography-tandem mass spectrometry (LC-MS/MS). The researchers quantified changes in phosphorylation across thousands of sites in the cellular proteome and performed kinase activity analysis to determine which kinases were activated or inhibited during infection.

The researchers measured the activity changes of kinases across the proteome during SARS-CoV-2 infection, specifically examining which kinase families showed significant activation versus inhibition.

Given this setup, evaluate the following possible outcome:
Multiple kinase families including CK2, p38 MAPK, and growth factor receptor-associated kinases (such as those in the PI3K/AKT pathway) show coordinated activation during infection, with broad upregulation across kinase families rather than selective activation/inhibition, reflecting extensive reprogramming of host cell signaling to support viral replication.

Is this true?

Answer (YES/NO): NO